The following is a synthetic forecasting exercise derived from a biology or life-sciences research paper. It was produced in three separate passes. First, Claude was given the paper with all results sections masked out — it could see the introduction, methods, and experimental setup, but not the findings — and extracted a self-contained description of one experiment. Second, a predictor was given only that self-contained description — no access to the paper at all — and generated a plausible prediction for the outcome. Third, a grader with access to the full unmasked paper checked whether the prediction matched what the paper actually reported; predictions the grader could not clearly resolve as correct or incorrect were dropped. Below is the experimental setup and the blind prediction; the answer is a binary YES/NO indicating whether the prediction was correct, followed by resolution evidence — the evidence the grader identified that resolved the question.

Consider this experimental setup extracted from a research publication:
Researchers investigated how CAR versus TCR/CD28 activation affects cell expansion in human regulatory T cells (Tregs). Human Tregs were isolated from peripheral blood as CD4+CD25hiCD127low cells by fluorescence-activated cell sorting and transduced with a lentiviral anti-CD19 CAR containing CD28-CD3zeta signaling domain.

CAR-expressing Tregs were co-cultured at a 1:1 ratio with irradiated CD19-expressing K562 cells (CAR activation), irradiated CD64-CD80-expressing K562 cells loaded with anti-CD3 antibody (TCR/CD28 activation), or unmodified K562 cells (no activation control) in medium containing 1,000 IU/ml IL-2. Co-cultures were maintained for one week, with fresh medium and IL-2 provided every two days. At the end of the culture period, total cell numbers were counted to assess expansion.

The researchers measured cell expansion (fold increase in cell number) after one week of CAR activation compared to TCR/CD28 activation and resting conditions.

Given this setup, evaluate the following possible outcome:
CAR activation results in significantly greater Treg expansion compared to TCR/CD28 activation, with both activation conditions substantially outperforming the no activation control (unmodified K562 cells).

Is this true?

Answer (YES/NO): NO